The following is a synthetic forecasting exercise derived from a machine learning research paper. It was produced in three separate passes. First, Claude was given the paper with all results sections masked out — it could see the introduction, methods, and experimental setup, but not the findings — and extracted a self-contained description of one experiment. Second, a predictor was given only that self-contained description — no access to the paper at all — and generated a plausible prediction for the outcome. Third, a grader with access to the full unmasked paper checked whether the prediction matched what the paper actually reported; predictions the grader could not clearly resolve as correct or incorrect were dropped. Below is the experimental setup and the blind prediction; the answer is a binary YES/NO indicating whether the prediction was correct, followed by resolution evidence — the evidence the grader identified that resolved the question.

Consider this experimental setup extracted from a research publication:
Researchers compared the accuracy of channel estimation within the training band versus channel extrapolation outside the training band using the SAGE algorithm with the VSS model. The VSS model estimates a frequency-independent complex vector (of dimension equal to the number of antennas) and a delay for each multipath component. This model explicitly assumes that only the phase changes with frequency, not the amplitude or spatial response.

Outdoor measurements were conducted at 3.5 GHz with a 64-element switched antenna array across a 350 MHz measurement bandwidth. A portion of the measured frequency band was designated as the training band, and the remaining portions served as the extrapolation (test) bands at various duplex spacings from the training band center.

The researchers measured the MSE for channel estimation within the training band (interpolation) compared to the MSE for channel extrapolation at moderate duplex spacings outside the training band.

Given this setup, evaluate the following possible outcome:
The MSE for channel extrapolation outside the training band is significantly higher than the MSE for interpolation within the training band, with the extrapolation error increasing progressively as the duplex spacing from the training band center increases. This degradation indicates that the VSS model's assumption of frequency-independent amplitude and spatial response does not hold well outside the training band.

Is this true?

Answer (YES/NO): YES